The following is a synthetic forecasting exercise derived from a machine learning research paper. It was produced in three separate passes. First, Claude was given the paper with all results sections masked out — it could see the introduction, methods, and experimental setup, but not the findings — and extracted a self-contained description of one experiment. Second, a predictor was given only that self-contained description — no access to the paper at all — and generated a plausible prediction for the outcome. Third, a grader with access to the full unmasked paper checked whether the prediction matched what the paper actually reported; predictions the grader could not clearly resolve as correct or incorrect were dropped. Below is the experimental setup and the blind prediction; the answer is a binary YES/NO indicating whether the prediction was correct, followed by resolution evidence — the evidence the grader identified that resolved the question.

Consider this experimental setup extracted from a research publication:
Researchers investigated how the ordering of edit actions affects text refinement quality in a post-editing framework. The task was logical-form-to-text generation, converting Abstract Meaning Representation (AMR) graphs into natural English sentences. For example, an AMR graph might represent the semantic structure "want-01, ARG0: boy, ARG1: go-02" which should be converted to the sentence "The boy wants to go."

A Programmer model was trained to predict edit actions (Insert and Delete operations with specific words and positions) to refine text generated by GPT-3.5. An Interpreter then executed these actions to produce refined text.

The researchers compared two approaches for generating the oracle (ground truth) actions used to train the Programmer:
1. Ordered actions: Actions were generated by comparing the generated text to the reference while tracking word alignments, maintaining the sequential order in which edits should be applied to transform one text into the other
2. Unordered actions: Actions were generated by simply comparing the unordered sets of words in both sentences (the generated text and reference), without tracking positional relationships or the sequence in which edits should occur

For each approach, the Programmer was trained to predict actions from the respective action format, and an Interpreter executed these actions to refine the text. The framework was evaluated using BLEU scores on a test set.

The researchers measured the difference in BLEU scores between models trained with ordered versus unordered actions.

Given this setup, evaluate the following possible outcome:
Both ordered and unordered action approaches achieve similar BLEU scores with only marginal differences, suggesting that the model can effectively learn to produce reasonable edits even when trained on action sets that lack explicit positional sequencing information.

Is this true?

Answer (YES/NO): NO